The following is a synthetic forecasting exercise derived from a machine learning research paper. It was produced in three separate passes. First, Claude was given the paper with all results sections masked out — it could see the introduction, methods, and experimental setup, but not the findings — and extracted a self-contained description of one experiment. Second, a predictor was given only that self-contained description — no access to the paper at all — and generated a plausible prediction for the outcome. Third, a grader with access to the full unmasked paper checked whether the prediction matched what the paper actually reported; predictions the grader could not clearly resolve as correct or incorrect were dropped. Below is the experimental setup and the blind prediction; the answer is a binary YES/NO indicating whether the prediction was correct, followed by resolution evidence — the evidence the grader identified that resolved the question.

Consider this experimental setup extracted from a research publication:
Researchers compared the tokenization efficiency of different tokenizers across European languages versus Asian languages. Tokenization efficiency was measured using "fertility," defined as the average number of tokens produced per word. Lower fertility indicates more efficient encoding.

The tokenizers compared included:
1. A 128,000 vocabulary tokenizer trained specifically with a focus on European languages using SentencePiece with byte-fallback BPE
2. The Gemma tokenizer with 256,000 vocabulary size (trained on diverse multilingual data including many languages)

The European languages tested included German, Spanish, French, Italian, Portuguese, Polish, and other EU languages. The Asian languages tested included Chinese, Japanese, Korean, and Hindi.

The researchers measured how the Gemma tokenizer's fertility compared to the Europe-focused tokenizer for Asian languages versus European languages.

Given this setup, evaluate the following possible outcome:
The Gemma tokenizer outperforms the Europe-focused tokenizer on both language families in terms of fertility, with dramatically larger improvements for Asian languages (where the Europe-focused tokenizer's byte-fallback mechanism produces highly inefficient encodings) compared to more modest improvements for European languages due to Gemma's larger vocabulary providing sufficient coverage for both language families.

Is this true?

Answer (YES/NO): NO